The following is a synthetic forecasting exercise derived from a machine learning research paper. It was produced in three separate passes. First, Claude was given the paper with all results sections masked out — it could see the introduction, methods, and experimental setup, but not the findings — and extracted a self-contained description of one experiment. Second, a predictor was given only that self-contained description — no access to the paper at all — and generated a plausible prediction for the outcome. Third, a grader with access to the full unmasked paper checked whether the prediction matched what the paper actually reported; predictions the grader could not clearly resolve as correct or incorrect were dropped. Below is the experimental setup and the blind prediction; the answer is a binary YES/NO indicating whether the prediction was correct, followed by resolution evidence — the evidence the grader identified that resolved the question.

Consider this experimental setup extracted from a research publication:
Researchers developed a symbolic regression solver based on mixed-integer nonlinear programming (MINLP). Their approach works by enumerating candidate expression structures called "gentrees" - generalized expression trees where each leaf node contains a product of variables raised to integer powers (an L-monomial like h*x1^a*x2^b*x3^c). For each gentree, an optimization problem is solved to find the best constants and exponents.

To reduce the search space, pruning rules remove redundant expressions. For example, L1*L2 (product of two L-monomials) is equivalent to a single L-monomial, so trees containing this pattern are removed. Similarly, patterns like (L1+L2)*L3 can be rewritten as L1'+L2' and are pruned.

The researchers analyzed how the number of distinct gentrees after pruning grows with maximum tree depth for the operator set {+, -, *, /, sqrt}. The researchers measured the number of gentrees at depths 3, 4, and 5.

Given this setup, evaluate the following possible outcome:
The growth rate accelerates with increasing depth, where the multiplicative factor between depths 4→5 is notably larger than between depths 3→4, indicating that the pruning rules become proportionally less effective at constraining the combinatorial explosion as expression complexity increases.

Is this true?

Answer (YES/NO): YES